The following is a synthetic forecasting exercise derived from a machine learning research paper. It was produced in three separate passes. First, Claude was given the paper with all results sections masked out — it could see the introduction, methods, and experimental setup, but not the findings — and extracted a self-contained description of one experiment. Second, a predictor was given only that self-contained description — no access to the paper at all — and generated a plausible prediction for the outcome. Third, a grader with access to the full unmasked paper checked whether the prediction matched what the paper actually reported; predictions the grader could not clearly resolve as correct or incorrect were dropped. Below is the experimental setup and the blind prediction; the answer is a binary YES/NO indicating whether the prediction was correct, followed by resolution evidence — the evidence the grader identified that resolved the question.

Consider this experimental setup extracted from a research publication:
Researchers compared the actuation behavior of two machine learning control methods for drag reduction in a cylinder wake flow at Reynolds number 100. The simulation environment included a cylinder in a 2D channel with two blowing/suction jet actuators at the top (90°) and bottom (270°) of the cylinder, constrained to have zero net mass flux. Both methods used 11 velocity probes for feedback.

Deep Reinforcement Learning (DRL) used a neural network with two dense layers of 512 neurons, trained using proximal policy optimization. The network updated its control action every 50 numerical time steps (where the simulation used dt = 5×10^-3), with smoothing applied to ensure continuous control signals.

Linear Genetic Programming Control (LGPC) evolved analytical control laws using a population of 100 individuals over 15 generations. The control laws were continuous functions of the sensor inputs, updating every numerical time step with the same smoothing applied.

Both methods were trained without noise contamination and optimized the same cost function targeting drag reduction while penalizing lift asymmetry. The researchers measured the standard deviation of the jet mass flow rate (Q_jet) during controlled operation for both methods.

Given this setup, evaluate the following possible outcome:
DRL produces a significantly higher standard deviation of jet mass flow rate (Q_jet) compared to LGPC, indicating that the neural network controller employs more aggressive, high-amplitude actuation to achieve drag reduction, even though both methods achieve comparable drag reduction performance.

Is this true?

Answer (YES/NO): NO